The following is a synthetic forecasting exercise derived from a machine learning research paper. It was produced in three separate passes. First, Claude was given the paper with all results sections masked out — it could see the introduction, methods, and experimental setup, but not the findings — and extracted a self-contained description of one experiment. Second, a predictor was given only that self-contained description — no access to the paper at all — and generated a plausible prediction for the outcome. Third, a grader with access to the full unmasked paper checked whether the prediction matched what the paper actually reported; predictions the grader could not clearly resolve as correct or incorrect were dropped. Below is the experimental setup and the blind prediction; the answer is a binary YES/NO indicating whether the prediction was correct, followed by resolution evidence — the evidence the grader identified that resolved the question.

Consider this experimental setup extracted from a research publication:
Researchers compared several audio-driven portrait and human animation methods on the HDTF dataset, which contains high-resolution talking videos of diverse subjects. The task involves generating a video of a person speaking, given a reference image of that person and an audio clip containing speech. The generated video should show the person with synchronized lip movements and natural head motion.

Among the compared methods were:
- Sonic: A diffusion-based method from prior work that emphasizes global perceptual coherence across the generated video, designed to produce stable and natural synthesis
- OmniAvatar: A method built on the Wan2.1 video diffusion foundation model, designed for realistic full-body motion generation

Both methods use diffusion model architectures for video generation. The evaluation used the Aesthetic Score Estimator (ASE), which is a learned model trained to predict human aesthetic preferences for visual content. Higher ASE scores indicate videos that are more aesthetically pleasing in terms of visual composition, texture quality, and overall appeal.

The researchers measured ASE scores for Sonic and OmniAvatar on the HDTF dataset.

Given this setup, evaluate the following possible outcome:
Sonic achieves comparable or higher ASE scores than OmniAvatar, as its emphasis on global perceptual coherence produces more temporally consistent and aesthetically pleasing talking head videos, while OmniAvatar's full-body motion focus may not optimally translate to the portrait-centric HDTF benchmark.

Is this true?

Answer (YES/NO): NO